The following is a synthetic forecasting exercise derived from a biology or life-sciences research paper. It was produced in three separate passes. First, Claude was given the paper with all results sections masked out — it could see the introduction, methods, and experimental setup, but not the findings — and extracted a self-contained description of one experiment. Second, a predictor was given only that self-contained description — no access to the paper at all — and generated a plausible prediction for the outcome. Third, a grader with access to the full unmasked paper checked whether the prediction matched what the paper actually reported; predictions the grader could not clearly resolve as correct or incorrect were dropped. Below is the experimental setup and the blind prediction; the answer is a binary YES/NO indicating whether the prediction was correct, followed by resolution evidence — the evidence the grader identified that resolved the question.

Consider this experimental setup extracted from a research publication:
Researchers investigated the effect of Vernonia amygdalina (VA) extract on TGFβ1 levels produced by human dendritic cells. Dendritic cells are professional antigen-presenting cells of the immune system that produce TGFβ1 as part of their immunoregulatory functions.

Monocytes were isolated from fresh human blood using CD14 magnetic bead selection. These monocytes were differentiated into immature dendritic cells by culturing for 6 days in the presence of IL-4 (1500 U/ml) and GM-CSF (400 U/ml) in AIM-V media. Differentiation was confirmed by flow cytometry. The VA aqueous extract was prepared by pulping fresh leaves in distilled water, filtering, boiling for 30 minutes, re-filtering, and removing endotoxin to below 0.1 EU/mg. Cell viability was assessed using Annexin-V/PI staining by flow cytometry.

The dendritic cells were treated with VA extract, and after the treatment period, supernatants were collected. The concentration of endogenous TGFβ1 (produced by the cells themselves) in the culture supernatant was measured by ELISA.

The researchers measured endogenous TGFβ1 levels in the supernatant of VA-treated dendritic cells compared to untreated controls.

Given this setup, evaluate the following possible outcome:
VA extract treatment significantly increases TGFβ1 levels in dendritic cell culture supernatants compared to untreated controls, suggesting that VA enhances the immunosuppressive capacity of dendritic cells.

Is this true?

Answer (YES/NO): NO